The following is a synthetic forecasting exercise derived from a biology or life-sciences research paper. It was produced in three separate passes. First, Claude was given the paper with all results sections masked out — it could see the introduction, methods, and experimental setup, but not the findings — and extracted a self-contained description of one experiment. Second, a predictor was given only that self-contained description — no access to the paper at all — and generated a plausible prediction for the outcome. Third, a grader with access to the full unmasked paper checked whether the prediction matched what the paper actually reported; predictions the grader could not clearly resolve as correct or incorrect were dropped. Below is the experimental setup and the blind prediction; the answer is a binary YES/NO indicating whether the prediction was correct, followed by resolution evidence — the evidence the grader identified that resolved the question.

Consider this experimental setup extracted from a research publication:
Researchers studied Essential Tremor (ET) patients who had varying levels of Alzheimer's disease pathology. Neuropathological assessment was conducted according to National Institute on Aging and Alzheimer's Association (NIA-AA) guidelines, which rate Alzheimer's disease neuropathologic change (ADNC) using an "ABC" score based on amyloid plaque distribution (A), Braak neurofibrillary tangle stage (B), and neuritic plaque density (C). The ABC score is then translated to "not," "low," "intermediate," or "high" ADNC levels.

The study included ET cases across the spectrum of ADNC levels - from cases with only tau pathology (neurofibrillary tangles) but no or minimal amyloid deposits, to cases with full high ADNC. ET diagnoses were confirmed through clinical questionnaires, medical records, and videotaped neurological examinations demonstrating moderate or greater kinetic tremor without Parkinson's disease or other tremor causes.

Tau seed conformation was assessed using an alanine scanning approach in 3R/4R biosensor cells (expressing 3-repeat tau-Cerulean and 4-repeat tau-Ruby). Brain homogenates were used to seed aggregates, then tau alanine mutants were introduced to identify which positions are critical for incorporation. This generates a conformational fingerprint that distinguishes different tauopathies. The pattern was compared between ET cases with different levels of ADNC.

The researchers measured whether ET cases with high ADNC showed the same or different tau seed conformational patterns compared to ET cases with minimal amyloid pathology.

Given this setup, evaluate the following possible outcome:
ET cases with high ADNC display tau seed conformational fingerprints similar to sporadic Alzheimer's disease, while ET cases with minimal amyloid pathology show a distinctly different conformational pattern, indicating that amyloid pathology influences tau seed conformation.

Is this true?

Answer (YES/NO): NO